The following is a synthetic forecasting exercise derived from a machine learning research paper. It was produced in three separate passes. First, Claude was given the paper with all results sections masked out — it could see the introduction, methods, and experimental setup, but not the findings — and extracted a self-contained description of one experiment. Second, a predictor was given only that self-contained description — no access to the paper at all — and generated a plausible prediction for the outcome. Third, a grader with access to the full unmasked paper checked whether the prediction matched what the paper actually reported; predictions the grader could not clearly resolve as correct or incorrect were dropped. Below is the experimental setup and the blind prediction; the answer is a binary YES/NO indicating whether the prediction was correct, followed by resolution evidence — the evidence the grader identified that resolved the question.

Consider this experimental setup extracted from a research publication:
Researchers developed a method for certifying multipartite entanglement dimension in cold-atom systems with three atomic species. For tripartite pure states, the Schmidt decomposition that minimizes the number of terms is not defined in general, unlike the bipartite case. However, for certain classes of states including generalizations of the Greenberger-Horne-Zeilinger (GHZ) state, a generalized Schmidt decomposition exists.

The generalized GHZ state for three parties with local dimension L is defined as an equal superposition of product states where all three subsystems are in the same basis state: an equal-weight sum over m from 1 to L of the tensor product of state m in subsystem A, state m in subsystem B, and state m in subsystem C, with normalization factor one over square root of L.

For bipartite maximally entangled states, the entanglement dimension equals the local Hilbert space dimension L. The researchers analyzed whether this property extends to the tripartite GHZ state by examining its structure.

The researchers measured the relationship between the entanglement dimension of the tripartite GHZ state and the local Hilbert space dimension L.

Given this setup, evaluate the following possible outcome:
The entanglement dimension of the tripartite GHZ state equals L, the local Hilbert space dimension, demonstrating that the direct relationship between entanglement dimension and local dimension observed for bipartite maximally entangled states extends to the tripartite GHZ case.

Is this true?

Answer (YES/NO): YES